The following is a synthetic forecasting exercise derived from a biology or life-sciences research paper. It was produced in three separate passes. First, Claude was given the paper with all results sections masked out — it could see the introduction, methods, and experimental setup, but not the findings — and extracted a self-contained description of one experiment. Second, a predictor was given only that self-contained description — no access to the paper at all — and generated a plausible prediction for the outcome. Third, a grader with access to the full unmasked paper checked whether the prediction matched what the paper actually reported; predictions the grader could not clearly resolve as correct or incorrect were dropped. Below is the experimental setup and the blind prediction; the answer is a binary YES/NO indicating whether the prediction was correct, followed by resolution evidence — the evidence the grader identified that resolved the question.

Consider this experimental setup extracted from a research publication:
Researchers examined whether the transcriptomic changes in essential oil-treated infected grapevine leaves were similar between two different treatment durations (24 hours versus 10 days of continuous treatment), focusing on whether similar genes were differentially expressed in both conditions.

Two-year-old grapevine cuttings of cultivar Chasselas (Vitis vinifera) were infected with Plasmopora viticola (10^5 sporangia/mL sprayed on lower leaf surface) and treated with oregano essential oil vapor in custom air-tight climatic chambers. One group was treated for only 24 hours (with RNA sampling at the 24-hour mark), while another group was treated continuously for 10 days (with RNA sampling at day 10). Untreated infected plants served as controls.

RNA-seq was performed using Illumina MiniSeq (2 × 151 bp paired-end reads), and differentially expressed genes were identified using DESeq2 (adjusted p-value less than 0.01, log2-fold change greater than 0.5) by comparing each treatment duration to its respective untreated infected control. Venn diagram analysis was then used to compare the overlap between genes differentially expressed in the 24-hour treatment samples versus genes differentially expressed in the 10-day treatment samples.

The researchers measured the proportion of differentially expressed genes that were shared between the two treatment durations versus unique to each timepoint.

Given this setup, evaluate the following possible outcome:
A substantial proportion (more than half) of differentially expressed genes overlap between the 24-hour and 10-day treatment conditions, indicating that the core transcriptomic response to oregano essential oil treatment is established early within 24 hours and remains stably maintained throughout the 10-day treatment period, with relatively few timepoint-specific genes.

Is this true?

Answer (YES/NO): NO